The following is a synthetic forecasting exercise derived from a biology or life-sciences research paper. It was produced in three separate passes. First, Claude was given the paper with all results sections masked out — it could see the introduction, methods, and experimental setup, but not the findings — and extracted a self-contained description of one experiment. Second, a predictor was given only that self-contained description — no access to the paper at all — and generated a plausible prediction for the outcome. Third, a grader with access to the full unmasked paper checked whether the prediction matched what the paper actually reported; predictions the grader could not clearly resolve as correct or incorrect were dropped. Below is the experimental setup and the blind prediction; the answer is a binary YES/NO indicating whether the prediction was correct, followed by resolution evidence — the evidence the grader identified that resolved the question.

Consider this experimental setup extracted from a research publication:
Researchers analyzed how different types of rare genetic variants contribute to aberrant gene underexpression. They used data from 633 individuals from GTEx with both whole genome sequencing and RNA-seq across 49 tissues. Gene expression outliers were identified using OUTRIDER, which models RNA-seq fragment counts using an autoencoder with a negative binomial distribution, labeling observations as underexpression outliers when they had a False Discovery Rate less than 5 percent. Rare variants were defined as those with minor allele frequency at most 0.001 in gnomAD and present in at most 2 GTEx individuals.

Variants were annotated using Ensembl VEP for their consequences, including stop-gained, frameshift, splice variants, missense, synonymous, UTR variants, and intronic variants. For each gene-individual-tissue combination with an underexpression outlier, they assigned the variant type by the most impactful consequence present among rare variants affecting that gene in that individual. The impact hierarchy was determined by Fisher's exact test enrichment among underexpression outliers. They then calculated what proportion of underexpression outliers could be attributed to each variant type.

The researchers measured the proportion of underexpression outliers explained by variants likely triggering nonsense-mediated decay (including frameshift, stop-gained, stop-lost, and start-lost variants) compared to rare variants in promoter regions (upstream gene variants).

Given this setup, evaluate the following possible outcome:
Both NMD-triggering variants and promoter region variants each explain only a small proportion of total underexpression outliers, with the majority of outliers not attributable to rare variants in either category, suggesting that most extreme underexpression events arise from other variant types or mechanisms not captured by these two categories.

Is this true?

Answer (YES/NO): NO